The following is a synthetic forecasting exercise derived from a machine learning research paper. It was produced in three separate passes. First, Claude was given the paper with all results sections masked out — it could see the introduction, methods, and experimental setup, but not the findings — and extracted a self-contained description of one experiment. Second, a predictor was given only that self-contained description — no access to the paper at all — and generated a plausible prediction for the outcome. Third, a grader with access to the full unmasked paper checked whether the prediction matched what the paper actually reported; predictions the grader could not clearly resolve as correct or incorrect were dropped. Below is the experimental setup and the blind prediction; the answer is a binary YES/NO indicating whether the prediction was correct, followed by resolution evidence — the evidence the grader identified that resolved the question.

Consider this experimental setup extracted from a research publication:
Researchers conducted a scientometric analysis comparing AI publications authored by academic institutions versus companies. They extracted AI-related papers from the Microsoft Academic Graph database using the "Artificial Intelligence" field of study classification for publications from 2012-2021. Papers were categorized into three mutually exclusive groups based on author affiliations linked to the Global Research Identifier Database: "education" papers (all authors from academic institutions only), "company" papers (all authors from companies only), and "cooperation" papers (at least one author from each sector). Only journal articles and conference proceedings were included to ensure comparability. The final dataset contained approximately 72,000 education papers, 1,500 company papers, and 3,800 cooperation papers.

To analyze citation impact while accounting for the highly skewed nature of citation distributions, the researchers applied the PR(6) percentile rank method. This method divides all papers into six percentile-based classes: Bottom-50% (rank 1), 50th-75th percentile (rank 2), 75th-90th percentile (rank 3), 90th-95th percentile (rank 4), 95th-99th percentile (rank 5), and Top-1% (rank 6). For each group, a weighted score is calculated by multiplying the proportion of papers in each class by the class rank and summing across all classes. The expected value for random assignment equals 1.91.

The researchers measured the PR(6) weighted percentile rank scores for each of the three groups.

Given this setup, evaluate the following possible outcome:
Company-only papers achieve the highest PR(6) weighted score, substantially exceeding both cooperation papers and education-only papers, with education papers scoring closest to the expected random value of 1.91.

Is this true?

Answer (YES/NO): NO